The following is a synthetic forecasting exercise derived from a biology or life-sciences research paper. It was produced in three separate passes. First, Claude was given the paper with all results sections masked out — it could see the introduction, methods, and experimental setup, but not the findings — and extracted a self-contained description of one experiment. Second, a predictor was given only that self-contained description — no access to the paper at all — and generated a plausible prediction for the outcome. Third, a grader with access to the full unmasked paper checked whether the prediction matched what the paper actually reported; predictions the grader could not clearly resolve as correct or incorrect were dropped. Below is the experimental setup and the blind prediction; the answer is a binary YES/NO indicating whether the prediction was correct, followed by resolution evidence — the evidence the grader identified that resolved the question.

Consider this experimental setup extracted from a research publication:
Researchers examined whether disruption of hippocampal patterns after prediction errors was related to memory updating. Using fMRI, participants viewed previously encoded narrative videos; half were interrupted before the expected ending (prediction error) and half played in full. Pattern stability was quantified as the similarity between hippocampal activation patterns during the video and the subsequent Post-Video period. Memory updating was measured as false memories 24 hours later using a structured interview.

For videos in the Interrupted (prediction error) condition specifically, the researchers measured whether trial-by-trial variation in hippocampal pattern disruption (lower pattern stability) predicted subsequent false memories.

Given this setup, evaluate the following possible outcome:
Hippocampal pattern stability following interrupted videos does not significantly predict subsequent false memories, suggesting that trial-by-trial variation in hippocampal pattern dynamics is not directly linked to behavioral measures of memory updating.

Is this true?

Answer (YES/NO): NO